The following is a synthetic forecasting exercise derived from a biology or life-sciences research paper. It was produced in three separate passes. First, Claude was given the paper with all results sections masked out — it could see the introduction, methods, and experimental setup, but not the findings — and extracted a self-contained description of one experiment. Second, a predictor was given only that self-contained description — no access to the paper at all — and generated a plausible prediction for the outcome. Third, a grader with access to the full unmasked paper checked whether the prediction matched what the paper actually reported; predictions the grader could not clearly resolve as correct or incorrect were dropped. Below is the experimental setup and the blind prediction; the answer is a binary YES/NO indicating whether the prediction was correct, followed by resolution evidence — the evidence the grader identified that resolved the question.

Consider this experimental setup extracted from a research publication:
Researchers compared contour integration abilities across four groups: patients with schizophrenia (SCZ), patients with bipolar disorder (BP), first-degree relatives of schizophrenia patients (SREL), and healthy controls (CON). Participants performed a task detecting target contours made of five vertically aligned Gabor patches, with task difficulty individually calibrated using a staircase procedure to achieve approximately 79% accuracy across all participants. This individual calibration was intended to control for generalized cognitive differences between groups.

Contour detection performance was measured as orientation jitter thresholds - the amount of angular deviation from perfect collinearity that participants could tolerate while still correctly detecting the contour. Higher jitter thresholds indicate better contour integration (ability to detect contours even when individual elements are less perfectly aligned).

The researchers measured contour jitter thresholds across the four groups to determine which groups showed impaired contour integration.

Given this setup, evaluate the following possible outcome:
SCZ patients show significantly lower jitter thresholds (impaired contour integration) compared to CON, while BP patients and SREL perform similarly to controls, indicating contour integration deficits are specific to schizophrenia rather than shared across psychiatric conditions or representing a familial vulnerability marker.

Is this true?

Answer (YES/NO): NO